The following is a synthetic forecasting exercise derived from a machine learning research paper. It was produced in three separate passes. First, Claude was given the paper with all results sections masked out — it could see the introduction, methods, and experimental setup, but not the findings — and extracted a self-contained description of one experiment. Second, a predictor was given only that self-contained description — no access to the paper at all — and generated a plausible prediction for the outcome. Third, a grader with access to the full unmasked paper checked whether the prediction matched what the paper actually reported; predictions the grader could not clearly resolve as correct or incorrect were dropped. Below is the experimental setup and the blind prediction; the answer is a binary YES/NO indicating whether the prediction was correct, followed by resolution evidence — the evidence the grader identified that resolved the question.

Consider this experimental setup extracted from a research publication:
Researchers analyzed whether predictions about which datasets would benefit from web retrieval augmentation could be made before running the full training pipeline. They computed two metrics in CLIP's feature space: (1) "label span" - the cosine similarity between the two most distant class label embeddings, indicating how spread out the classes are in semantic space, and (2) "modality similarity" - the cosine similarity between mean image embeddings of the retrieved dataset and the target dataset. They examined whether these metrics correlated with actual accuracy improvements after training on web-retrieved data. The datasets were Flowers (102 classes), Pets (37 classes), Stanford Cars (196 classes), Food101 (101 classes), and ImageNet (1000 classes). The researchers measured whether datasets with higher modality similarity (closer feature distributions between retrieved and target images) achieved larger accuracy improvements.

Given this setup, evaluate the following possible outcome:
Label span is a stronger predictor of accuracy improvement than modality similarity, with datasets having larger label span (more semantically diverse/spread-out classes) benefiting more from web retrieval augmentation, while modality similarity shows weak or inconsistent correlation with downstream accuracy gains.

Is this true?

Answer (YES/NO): NO